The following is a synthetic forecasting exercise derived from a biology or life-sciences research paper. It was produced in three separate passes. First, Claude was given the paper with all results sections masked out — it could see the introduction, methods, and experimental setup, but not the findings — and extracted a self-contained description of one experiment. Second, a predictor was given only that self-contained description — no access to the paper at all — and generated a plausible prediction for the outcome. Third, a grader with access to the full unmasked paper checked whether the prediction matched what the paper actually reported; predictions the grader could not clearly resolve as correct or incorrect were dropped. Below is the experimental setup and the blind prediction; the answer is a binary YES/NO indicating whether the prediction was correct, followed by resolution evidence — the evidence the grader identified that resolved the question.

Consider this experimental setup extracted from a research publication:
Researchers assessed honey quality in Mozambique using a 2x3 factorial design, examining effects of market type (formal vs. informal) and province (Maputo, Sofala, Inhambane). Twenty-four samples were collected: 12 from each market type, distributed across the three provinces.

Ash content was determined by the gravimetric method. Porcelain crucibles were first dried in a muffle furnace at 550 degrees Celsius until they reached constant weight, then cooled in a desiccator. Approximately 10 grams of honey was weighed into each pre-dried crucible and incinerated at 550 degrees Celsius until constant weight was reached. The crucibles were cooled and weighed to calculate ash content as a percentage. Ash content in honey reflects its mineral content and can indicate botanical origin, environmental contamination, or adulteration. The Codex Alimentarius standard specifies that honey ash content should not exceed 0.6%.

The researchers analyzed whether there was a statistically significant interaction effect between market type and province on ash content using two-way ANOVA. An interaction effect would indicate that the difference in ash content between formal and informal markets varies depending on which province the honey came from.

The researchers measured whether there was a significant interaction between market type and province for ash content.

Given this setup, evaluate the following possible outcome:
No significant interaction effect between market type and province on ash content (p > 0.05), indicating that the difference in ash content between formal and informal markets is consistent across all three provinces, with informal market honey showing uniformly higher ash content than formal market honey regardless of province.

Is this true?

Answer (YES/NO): YES